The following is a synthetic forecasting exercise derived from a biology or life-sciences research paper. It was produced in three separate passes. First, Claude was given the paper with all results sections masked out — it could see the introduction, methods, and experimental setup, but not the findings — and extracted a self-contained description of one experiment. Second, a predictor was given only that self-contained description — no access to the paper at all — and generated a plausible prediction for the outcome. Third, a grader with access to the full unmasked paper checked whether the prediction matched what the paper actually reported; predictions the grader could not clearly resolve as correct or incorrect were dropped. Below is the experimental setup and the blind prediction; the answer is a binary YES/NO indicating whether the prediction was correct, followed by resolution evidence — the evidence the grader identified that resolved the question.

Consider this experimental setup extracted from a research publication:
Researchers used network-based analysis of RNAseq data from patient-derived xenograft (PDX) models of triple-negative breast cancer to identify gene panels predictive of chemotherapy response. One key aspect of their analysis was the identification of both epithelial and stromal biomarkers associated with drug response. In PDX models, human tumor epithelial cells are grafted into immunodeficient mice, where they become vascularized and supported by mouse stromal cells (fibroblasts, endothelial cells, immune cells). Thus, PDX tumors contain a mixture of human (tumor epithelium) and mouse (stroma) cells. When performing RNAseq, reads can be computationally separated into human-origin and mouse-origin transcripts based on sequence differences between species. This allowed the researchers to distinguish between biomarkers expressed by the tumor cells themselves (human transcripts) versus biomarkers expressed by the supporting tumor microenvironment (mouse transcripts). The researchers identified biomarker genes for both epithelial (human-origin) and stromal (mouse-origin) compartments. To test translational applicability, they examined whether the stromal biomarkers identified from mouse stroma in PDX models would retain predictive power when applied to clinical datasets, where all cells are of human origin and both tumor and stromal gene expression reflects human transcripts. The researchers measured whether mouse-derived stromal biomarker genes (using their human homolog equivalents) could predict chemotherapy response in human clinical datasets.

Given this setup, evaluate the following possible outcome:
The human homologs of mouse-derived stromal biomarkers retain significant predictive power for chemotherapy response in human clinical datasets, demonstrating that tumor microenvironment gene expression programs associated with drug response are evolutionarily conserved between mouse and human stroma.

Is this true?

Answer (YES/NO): NO